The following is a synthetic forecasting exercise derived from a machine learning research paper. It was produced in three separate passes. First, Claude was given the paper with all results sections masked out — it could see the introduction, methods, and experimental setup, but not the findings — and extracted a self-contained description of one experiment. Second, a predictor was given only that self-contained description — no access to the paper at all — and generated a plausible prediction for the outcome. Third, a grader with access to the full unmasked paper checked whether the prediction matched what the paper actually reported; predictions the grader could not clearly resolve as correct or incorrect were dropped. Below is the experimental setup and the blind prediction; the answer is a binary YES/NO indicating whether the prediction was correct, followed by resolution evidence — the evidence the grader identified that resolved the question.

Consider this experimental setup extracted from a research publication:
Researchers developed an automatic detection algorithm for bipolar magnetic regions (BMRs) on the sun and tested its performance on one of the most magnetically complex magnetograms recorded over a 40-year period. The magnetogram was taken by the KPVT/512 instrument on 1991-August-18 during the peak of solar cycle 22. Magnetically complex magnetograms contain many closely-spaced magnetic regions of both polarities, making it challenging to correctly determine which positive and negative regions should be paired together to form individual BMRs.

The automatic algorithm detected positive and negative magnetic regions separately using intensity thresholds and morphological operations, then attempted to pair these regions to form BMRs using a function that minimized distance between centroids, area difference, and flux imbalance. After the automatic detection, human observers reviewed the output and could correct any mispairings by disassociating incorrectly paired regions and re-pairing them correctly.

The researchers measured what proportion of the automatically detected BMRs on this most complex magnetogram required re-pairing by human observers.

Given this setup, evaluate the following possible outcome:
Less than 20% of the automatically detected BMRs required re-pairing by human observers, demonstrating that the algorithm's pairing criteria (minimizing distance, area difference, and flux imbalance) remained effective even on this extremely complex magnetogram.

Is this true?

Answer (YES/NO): NO